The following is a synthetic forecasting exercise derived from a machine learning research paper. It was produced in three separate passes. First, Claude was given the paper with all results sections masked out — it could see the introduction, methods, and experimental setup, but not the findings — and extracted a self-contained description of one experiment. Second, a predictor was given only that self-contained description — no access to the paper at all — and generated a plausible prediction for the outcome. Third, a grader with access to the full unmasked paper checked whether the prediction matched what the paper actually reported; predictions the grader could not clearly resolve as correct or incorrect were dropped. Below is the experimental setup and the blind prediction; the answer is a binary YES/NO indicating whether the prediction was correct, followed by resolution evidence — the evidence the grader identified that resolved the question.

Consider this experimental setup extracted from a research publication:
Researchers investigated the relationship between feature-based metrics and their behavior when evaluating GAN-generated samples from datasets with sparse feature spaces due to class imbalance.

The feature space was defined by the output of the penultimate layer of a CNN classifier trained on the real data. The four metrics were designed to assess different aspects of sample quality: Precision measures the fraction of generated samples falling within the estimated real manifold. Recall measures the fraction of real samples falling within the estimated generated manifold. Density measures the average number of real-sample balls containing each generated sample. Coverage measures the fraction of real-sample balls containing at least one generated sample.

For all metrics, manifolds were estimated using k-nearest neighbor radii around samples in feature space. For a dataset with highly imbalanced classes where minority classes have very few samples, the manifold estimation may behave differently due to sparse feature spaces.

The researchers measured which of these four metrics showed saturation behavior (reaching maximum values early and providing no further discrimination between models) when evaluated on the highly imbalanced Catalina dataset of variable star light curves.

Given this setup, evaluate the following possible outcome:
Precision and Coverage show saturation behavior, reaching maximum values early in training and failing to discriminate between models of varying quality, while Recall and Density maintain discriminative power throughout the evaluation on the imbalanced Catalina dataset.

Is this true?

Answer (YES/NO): YES